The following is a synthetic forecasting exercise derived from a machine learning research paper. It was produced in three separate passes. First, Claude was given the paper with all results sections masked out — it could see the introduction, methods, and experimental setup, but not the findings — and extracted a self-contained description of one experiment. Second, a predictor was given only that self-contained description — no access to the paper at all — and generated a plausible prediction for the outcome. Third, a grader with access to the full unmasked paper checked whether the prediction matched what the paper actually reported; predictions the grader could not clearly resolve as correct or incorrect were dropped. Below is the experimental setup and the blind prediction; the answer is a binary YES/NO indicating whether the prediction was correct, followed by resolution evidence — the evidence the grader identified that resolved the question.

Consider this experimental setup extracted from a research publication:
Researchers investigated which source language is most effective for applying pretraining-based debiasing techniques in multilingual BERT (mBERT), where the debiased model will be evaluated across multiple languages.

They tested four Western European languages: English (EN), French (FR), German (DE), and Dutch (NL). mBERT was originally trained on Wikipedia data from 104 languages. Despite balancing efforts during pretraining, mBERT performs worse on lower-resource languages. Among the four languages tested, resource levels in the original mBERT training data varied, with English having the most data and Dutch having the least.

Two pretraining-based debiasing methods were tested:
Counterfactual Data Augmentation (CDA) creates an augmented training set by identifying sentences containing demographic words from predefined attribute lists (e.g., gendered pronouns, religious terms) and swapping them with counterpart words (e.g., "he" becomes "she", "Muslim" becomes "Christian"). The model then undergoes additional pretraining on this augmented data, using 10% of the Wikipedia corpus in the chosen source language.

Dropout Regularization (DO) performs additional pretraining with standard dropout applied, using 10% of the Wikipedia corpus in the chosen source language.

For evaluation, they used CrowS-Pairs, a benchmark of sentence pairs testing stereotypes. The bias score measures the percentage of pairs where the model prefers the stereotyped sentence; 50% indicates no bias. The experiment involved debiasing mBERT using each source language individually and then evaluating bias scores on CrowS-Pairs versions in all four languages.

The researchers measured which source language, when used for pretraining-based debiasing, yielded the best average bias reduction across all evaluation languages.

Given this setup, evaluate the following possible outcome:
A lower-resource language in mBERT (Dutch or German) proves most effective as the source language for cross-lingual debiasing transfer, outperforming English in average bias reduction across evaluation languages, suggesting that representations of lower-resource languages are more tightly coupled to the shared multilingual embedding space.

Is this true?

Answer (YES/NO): YES